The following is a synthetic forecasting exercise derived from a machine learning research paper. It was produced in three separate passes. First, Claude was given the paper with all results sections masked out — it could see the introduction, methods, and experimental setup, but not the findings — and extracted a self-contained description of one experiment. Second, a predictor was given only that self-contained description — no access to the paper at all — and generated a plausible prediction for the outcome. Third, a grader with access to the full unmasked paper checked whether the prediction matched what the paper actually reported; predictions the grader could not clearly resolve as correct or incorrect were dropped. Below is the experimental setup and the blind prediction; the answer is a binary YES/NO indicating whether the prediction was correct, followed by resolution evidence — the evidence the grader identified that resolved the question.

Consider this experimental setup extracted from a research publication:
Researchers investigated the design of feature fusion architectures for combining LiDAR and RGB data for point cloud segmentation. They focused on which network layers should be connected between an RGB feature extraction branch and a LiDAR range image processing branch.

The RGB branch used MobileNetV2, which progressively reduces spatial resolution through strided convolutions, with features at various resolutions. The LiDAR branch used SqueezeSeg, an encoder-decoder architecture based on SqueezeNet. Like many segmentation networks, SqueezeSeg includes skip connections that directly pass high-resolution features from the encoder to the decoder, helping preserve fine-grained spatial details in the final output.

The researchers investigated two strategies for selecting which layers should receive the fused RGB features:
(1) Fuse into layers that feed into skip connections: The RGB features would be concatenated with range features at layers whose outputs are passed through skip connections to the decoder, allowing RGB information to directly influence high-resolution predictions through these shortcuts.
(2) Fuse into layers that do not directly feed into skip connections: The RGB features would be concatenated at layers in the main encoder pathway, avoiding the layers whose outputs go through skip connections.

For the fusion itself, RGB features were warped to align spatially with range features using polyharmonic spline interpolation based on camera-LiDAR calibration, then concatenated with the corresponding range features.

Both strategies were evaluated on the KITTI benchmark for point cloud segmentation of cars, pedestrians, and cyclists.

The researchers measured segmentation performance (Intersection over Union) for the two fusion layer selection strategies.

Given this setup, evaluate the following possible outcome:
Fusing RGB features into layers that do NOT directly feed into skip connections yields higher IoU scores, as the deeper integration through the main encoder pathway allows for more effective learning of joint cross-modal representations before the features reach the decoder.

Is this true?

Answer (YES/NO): YES